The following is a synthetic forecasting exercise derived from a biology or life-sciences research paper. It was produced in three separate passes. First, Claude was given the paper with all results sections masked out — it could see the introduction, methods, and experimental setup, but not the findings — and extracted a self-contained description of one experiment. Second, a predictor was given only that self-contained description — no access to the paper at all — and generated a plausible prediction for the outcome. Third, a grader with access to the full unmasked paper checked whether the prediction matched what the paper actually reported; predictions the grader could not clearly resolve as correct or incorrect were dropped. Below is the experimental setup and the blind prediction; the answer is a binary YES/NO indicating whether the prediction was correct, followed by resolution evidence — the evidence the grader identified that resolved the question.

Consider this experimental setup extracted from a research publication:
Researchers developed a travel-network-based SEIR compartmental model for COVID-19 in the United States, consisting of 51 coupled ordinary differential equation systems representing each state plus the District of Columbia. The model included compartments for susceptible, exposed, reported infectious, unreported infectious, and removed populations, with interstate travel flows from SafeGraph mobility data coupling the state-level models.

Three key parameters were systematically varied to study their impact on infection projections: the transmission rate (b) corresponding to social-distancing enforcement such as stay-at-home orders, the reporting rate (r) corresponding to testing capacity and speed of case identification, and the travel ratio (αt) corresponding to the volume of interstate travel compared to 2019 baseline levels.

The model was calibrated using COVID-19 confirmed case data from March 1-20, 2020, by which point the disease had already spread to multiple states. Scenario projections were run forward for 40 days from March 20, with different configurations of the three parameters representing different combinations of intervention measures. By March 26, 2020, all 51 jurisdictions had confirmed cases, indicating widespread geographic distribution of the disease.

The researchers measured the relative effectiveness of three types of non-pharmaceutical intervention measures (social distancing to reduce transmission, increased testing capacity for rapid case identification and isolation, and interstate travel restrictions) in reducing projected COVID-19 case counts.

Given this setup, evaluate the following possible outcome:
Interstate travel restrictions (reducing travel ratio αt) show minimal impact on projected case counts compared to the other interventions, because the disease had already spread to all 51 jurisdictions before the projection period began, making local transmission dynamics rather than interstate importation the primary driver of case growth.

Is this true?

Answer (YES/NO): YES